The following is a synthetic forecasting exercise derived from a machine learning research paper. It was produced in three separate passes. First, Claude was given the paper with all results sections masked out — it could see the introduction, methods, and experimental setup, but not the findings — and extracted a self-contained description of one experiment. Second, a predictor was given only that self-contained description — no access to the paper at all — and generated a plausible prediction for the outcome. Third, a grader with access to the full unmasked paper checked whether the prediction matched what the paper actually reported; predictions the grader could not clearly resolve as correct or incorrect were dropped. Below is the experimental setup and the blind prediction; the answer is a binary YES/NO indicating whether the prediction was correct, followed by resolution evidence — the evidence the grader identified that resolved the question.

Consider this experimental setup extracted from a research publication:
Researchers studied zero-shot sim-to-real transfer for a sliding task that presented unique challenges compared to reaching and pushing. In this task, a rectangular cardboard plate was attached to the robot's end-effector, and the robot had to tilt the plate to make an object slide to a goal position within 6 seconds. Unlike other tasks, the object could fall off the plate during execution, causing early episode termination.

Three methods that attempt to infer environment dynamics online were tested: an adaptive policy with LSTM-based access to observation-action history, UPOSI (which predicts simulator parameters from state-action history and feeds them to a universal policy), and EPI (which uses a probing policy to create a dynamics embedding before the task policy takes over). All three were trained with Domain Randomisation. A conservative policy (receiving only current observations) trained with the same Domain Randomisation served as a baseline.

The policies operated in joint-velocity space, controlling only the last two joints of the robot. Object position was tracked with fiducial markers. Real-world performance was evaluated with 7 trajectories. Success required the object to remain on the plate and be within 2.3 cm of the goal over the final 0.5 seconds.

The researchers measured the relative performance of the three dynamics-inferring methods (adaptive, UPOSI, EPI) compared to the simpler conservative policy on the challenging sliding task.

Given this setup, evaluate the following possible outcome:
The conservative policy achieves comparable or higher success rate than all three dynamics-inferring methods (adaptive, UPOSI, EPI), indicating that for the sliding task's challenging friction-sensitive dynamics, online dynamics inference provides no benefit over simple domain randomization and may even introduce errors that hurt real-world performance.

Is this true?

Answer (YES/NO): YES